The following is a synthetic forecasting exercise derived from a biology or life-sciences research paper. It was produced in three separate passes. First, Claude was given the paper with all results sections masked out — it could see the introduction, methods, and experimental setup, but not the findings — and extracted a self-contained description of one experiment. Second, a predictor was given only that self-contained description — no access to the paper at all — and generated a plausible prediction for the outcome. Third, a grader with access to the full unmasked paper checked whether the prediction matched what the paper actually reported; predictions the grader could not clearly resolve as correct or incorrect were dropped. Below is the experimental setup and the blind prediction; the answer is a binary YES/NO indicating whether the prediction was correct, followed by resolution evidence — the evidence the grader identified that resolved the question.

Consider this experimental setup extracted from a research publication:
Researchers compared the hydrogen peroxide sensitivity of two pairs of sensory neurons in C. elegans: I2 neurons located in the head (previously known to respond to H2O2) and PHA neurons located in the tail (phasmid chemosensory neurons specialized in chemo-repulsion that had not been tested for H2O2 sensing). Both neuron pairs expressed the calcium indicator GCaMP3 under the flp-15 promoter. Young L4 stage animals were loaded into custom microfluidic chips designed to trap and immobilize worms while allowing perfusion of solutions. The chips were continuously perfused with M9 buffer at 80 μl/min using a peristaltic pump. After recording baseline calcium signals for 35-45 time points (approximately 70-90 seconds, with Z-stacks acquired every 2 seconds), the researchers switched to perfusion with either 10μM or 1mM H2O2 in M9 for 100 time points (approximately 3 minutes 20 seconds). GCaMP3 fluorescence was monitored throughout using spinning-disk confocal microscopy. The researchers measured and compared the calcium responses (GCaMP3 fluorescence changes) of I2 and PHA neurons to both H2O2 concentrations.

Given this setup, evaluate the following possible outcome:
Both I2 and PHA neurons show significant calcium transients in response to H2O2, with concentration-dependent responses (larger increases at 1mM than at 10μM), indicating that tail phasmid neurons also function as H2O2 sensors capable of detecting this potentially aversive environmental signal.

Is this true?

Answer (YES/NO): NO